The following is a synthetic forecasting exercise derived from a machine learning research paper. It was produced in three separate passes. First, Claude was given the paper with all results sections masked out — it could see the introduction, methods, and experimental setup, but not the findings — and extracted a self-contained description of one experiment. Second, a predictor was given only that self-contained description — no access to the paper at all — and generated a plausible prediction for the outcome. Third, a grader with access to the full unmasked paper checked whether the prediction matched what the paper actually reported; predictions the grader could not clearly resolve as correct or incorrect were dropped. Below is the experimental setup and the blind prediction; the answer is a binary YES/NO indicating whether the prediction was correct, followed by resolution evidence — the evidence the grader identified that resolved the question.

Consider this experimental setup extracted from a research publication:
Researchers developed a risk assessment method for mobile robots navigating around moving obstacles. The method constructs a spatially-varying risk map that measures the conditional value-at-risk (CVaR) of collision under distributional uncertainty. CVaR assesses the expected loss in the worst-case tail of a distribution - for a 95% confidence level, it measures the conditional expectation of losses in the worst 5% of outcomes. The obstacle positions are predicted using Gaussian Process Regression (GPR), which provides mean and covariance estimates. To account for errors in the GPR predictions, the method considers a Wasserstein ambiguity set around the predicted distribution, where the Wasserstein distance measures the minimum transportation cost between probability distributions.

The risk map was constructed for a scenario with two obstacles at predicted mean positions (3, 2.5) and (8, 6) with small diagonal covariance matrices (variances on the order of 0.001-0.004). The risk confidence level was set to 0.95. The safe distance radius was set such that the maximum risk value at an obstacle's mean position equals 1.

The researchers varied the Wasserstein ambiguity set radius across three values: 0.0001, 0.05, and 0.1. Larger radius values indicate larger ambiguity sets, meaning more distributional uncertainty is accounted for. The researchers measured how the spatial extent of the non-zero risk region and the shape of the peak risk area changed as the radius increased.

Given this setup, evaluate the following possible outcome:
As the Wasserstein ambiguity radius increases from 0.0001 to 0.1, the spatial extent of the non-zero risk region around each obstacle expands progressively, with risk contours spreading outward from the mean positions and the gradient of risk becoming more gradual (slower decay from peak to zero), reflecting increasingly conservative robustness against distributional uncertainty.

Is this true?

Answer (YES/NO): YES